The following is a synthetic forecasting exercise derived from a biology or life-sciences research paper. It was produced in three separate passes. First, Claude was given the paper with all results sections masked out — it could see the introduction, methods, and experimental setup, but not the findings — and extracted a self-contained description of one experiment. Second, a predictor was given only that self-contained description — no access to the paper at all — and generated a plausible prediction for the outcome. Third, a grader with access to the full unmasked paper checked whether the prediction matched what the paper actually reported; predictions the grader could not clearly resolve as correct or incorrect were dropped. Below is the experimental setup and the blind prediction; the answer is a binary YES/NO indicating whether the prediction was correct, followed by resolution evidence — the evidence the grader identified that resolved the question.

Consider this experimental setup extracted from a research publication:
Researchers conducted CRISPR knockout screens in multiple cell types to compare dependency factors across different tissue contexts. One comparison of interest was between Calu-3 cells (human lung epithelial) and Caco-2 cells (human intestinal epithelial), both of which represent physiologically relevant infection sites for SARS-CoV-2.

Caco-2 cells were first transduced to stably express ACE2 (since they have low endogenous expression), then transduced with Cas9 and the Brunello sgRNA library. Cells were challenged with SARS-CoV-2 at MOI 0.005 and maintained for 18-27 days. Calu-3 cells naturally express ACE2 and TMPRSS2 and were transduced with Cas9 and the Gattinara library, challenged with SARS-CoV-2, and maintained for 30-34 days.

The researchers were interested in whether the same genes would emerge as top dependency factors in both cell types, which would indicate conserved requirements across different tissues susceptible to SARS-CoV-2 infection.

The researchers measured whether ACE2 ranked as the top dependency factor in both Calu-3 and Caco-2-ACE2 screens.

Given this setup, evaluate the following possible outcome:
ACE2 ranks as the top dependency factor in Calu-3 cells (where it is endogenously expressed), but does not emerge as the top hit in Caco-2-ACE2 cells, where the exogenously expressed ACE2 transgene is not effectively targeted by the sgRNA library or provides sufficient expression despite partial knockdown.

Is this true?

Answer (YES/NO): NO